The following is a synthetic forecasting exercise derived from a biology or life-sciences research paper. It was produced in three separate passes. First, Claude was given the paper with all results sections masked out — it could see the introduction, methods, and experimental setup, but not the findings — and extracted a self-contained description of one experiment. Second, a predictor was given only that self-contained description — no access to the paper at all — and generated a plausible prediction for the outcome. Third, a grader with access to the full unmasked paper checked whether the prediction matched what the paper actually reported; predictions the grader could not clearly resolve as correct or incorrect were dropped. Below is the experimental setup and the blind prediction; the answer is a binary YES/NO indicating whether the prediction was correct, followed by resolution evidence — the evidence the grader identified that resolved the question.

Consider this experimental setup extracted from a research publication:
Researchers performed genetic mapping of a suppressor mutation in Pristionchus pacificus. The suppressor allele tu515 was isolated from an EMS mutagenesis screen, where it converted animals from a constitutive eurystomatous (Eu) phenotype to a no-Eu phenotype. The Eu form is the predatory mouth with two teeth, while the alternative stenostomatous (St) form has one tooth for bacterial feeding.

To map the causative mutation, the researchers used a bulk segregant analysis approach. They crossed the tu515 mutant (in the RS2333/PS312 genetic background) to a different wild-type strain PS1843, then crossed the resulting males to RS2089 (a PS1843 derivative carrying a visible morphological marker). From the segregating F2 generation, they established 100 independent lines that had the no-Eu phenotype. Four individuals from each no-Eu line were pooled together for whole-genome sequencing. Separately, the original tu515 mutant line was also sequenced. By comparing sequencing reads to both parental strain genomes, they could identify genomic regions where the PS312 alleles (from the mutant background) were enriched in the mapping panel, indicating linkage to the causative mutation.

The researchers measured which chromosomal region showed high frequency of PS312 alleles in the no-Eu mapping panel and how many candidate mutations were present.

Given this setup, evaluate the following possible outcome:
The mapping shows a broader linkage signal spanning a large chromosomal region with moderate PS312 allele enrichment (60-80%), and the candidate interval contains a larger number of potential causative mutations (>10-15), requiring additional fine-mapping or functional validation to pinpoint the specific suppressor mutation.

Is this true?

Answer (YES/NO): NO